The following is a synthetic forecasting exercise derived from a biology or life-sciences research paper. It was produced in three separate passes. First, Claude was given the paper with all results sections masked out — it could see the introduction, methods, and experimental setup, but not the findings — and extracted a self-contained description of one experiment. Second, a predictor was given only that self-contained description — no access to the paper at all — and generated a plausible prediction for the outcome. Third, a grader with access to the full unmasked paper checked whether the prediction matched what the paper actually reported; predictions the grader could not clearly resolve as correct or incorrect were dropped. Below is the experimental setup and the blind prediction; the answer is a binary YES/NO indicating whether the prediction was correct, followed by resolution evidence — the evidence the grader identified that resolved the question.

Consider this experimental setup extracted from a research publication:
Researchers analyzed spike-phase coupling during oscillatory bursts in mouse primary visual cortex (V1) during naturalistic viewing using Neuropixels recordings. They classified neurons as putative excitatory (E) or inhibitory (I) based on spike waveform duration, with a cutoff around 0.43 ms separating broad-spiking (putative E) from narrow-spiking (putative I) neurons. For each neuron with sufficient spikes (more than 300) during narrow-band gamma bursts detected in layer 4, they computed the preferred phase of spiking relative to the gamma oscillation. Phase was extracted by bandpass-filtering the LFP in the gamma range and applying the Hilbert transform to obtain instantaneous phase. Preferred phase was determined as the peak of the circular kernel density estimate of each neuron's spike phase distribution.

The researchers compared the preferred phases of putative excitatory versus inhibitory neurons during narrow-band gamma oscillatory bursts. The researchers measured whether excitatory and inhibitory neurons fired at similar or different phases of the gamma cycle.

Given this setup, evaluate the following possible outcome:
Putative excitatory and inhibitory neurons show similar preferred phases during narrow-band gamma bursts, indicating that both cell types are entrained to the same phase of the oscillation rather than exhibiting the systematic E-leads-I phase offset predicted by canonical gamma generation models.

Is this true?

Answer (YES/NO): NO